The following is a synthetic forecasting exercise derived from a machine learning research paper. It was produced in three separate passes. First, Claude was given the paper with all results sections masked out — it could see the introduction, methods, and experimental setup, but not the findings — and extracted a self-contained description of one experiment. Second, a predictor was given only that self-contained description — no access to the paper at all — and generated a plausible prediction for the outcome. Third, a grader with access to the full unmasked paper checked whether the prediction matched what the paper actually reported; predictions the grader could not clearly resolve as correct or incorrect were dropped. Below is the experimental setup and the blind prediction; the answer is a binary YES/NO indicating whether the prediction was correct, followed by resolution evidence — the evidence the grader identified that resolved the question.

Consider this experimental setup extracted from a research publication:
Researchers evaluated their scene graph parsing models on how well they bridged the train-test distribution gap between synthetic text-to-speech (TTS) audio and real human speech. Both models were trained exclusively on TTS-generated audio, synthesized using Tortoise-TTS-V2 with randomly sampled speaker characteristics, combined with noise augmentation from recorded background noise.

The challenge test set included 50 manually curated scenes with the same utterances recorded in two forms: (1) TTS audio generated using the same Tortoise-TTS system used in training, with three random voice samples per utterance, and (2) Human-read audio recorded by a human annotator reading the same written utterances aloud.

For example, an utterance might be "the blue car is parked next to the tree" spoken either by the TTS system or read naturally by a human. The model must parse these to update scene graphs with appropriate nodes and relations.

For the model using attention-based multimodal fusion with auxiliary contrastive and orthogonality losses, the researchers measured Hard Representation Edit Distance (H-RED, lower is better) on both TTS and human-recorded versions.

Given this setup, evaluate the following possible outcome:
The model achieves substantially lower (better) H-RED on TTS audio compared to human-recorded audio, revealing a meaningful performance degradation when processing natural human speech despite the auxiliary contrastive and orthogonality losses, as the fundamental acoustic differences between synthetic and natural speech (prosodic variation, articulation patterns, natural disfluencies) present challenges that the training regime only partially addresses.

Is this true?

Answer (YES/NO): NO